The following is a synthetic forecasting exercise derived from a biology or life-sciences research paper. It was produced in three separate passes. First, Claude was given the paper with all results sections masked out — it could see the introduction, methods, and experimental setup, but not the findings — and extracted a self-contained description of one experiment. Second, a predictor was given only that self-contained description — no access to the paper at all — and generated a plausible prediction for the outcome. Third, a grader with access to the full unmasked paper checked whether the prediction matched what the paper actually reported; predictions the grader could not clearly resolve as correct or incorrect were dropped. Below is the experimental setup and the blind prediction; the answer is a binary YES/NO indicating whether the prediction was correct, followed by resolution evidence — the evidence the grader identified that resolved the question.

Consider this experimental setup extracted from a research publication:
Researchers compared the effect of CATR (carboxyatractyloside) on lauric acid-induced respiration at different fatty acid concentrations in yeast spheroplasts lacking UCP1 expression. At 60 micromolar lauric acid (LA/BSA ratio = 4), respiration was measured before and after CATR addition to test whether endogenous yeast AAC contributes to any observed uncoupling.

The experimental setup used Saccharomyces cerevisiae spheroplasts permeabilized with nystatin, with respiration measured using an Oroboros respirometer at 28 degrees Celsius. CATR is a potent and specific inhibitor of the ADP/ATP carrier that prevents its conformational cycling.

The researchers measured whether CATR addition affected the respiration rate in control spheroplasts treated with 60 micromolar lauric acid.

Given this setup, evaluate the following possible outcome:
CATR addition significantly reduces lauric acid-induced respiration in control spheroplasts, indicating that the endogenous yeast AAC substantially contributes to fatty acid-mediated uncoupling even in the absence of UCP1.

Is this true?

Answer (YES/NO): NO